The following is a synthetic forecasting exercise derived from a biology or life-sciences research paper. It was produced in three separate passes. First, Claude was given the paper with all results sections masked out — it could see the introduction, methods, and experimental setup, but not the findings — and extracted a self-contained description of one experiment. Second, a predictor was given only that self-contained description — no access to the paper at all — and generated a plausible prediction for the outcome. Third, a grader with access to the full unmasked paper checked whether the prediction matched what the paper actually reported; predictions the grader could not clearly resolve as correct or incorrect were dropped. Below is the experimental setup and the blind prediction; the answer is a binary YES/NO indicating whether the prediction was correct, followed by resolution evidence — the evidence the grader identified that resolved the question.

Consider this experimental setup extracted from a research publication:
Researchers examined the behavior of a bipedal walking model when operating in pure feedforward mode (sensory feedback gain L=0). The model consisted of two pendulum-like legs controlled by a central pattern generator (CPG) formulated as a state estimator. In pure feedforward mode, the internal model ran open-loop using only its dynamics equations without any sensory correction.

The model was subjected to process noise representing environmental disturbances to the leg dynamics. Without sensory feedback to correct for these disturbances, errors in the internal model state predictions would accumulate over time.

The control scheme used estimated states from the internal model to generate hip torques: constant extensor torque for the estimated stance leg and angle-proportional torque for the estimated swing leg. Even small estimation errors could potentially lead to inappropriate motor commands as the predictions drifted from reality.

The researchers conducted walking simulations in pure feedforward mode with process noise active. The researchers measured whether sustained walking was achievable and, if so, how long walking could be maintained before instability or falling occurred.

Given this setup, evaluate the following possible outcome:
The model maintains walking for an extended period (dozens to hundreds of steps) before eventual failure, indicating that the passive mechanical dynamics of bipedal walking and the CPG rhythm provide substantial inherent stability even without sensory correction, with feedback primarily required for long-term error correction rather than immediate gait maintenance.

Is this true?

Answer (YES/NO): NO